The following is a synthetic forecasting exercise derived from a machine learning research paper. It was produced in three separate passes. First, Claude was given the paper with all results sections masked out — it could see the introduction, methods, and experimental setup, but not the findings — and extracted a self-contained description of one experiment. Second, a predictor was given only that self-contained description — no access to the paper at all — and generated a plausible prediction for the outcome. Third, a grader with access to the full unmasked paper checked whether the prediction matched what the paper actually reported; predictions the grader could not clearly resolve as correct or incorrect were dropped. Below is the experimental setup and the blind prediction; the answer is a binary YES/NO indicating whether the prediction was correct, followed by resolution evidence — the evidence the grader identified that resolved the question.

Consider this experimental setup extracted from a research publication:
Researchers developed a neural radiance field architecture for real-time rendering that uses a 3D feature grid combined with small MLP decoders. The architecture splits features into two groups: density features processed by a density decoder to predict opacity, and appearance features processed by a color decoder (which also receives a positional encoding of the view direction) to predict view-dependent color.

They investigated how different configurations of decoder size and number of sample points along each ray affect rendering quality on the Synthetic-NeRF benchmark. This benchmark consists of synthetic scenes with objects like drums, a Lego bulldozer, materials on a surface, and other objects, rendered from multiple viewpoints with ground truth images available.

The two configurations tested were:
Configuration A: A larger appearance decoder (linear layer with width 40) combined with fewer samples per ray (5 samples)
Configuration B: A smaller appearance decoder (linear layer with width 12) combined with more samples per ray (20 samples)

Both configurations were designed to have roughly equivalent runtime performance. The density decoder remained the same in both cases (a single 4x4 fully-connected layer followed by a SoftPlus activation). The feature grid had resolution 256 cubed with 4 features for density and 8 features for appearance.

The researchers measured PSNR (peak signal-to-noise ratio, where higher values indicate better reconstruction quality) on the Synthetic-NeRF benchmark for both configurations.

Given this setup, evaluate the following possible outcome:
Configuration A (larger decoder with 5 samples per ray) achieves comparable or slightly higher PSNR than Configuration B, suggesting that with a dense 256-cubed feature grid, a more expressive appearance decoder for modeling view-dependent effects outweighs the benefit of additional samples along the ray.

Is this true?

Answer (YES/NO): YES